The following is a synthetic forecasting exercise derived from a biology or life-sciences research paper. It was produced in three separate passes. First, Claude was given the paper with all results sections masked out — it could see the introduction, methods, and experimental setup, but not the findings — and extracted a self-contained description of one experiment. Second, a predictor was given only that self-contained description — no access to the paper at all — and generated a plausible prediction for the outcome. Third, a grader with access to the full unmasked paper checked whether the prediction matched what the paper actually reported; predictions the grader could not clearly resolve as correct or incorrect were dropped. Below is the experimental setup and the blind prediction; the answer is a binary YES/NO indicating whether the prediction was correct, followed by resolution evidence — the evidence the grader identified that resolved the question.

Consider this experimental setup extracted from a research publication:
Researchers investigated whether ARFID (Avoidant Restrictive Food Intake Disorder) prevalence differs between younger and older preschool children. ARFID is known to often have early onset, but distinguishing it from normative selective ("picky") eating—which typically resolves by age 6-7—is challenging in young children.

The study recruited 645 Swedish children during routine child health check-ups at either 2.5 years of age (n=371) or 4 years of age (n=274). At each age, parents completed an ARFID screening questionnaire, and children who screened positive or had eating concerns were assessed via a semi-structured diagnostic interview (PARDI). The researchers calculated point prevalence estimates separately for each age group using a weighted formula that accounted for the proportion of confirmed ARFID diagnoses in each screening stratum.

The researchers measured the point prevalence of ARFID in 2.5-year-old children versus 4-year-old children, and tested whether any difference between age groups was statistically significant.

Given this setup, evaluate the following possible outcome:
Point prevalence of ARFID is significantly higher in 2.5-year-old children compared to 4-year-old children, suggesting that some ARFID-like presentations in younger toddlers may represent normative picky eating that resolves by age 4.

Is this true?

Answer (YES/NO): NO